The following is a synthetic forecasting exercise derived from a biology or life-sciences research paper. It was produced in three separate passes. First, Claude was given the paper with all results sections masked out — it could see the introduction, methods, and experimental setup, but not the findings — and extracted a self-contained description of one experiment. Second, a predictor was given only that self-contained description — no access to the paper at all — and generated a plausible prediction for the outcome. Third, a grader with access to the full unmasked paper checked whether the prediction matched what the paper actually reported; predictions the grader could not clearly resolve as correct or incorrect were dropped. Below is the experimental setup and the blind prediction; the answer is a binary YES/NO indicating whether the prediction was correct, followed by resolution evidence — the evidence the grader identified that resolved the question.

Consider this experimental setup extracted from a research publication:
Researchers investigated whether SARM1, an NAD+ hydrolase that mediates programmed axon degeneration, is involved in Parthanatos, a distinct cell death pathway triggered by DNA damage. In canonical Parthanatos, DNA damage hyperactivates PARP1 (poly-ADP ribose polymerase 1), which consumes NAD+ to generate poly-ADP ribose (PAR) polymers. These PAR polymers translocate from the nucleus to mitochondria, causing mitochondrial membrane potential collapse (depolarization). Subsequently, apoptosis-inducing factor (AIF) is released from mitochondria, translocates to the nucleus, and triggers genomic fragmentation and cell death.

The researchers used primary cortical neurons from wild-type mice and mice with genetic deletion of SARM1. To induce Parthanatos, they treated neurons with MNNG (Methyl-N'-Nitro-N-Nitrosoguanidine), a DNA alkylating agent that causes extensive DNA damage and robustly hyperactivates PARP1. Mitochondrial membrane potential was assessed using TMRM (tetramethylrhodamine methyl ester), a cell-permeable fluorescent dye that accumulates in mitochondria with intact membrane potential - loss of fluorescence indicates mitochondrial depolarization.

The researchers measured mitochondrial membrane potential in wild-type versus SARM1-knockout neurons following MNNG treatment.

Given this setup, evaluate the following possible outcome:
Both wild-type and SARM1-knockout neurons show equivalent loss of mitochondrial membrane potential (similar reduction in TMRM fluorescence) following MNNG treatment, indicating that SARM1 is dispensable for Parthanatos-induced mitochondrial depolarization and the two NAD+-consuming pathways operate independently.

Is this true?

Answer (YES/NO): NO